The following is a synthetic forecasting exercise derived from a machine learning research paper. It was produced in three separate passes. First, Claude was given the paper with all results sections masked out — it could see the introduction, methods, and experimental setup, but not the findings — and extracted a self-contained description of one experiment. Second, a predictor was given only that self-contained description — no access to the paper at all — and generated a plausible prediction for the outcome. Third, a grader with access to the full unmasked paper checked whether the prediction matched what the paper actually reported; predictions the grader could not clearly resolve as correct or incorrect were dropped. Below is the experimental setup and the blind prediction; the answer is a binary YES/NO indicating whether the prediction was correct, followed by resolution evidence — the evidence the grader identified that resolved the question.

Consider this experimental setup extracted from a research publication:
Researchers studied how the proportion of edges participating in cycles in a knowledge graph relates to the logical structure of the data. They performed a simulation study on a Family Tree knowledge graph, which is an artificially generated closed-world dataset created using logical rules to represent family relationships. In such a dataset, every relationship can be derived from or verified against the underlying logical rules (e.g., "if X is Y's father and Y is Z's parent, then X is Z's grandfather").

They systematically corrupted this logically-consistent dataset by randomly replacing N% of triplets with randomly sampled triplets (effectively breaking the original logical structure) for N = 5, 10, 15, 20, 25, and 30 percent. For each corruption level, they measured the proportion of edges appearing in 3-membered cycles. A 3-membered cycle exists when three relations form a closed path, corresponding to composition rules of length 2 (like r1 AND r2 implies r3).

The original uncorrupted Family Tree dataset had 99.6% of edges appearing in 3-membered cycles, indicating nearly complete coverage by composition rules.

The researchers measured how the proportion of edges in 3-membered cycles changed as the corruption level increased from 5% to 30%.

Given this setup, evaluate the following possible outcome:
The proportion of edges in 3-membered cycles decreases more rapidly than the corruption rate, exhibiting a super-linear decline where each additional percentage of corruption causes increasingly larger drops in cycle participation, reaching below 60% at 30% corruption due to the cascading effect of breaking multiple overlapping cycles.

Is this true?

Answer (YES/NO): NO